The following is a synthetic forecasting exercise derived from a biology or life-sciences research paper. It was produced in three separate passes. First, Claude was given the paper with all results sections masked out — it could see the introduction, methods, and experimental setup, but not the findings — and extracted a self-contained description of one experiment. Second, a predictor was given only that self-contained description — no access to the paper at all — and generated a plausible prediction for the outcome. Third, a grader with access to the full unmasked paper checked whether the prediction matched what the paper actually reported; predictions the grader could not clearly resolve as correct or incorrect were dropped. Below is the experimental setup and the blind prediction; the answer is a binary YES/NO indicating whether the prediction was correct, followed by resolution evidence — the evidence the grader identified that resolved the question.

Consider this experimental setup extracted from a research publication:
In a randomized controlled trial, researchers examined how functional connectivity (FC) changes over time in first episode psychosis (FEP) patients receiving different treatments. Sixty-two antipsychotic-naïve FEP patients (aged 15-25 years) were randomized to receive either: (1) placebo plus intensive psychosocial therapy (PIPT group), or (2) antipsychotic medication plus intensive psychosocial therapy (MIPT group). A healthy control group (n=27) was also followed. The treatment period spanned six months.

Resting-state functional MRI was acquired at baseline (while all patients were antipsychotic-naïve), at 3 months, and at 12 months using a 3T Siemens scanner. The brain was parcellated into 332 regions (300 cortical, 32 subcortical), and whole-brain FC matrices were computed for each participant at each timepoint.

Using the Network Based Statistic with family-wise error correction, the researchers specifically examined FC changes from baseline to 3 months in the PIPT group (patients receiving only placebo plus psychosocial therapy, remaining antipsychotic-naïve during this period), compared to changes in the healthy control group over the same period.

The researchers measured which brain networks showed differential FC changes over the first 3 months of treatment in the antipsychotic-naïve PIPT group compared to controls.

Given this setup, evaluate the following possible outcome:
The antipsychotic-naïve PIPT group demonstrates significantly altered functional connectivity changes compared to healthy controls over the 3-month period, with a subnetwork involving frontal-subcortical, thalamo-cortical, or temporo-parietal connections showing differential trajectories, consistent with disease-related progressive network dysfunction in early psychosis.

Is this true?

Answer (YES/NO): NO